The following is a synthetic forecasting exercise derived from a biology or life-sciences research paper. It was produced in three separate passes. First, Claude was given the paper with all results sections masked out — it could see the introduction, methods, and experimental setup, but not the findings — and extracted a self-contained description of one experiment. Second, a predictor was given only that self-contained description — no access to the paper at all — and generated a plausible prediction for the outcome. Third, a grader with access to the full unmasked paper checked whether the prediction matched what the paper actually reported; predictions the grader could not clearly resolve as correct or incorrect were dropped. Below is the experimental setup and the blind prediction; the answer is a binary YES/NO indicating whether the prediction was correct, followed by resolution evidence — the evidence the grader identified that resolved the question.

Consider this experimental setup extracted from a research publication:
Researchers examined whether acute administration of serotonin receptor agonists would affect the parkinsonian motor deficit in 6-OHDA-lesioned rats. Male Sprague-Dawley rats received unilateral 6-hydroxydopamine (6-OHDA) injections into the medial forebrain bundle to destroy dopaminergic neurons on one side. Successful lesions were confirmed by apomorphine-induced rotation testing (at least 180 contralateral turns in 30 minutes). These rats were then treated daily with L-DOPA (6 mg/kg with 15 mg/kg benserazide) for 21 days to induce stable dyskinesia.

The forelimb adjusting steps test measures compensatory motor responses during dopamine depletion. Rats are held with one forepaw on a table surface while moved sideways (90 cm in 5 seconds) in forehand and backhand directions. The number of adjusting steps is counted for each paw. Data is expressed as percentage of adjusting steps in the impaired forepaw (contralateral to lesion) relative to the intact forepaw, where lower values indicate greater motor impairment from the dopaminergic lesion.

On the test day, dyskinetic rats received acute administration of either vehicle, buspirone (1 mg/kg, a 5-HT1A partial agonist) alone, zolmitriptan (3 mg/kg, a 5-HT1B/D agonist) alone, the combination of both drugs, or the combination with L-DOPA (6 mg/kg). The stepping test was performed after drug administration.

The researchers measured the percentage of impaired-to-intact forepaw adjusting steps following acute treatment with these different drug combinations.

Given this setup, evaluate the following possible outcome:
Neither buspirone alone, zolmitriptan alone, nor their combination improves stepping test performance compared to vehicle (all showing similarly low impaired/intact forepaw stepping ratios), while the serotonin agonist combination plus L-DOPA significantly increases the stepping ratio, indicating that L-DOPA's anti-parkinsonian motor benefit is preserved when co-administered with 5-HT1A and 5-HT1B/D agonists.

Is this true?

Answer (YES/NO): NO